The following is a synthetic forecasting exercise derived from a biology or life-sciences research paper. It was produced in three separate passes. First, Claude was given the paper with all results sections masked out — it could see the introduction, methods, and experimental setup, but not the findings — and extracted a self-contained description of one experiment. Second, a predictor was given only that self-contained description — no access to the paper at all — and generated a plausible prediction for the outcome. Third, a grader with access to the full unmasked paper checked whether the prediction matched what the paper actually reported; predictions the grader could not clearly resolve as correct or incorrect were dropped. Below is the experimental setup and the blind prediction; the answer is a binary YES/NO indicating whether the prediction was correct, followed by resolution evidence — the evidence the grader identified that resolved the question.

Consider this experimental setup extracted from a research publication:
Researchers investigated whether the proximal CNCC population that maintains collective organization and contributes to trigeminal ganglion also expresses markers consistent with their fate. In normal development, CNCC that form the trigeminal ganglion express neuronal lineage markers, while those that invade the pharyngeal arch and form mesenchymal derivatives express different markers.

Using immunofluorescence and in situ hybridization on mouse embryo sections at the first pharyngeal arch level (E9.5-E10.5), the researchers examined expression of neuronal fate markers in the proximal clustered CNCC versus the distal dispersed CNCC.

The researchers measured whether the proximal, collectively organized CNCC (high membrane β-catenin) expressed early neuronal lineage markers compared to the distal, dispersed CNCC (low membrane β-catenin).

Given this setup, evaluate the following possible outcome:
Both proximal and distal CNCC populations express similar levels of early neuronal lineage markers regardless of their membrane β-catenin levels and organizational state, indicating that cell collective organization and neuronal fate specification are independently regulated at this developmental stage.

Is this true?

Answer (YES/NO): NO